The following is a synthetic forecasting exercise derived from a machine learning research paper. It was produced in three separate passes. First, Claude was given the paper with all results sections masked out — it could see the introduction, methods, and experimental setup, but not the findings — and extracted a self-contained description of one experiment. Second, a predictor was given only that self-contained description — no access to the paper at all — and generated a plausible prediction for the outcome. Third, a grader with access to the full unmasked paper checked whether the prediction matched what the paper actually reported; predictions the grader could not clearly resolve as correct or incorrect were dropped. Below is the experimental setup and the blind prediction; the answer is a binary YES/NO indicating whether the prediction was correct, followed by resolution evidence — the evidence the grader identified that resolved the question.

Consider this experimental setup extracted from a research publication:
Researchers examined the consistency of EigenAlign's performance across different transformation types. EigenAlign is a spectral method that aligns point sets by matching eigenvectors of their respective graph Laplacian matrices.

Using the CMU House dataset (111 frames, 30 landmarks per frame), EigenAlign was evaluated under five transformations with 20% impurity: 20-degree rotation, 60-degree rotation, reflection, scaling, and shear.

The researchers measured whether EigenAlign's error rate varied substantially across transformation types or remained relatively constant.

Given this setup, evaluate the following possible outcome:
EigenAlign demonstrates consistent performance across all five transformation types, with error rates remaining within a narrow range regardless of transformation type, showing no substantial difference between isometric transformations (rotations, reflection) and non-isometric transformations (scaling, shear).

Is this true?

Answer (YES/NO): YES